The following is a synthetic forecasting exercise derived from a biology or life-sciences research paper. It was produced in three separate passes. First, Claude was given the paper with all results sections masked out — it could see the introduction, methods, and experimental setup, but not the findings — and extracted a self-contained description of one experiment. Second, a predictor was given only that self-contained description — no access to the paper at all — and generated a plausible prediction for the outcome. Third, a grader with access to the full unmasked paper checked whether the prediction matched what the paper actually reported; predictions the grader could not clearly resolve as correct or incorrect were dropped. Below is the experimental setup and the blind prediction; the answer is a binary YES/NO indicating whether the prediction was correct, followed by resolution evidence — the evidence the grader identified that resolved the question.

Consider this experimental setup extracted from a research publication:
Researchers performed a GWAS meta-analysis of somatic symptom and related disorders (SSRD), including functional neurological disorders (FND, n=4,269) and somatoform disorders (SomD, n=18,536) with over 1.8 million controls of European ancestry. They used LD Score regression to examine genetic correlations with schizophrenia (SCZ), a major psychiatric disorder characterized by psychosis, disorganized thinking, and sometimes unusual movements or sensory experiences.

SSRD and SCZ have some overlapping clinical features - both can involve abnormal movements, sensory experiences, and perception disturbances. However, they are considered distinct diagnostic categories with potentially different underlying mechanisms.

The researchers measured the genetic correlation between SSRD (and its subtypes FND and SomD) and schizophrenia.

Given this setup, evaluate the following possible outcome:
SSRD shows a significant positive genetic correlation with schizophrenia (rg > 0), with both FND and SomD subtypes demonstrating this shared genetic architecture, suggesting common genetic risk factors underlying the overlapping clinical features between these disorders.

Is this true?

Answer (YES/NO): YES